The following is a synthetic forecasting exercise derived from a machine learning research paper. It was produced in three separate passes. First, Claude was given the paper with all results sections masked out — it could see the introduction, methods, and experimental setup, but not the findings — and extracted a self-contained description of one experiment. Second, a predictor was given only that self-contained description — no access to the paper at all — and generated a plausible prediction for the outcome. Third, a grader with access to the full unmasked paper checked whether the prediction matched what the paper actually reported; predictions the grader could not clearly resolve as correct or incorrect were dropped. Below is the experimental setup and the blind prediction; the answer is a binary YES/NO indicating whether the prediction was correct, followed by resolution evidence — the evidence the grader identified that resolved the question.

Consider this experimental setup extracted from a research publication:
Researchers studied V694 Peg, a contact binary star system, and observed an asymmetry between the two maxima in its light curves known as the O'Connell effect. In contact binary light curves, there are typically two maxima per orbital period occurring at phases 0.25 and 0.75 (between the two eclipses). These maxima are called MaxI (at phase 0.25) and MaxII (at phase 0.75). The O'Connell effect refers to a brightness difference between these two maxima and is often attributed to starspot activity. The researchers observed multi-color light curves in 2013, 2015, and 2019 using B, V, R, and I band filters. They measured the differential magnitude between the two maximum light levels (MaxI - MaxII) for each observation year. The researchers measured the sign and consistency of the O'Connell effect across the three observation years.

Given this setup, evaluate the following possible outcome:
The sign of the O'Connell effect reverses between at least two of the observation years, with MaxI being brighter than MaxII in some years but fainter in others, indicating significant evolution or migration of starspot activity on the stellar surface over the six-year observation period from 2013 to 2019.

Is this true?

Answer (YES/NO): NO